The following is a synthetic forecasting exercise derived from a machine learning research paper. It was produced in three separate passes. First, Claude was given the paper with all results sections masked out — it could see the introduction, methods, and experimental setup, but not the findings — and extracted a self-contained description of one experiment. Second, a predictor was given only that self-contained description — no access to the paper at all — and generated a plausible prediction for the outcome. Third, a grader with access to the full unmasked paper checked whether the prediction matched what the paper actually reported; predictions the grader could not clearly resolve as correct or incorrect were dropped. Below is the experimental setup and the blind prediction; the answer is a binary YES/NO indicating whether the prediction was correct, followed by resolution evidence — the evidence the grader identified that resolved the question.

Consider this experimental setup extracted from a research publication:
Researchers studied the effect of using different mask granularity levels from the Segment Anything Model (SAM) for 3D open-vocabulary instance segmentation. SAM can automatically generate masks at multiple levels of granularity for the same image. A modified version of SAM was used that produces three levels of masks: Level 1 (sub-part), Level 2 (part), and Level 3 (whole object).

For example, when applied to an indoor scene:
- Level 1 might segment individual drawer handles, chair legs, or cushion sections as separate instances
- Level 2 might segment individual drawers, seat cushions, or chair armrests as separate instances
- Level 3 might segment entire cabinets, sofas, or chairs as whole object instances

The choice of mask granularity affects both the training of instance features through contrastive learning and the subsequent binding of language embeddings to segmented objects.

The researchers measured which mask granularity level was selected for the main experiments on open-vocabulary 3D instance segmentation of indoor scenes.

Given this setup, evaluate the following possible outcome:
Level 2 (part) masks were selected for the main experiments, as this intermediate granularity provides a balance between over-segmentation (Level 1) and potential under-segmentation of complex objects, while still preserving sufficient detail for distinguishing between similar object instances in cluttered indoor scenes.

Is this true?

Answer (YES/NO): NO